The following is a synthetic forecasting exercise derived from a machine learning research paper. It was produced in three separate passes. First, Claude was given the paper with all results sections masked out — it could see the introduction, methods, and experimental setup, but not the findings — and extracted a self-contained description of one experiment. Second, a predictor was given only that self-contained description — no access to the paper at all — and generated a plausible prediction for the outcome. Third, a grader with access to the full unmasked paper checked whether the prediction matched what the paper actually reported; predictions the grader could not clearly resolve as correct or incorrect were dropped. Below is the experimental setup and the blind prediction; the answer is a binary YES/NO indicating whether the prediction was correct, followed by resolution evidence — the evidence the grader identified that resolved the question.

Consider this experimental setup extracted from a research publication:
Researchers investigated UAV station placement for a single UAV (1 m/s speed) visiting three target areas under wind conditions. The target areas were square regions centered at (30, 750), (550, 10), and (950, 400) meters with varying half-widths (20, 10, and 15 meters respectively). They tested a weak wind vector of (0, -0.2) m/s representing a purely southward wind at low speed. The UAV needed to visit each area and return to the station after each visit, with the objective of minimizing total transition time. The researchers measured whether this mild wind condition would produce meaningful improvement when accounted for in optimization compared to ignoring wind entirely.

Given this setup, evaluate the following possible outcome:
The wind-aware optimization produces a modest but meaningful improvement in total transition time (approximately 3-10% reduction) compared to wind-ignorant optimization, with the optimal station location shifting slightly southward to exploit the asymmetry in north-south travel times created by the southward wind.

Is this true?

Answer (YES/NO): NO